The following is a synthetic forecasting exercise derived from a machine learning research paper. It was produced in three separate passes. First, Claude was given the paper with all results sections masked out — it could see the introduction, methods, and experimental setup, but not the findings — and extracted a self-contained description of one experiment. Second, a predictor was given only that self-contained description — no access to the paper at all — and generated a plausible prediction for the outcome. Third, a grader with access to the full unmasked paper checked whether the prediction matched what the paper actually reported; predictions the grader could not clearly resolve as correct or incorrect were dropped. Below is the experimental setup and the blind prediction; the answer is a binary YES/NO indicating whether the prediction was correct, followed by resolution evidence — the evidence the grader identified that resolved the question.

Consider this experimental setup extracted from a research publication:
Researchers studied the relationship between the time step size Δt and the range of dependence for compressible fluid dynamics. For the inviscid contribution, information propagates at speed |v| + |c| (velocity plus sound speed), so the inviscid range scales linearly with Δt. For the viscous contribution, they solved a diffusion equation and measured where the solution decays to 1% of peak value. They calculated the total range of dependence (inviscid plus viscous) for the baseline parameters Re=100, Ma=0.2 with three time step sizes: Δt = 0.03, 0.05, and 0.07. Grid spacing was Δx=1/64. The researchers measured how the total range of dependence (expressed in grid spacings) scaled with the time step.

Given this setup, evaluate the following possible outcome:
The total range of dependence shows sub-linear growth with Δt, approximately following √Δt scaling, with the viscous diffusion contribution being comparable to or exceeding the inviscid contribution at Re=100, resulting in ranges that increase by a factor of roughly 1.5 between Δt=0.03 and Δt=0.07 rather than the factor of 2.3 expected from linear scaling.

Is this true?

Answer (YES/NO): NO